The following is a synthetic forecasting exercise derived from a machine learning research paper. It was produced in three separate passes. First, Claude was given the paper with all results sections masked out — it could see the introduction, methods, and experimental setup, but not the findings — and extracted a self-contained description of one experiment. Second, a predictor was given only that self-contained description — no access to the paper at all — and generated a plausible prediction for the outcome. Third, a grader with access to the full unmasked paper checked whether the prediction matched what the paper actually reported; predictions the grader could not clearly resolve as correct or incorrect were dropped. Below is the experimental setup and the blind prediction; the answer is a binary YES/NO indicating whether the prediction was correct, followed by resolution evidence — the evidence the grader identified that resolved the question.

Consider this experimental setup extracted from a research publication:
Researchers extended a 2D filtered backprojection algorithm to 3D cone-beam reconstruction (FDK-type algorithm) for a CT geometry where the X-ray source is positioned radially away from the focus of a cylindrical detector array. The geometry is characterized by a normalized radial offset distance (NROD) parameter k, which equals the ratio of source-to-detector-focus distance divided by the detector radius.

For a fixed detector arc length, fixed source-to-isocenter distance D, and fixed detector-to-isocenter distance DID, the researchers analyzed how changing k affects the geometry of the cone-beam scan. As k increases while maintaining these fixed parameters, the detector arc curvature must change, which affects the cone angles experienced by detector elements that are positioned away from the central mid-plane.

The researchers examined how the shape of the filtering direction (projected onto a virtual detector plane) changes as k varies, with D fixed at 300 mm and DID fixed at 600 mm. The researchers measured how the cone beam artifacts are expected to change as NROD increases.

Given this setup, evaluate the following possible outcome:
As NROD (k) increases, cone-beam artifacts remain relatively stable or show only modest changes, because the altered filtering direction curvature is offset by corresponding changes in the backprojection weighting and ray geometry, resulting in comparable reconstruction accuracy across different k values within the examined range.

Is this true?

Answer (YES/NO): NO